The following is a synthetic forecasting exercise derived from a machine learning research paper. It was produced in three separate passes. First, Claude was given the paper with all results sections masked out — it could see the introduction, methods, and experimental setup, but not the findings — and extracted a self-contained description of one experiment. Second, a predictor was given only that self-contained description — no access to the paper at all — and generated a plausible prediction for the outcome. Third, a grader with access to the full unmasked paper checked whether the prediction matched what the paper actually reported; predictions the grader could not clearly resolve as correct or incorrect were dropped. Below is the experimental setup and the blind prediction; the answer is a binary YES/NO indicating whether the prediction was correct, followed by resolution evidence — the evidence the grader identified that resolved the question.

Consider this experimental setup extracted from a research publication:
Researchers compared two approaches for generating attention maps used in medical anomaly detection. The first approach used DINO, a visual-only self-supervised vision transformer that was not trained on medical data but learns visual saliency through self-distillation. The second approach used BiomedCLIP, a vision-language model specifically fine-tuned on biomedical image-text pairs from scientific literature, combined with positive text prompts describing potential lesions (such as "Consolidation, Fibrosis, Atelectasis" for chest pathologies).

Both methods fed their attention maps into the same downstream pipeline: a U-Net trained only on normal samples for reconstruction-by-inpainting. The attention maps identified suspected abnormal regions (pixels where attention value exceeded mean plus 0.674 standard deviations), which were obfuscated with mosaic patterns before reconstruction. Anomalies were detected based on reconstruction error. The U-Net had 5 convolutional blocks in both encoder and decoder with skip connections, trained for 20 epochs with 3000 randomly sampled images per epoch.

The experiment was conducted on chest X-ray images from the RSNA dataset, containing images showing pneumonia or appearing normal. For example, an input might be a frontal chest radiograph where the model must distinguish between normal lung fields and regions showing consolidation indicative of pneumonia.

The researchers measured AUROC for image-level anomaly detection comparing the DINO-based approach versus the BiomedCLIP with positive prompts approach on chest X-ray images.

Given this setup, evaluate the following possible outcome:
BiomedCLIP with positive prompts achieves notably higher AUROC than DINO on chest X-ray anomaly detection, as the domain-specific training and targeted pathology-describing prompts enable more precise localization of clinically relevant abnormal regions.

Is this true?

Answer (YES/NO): NO